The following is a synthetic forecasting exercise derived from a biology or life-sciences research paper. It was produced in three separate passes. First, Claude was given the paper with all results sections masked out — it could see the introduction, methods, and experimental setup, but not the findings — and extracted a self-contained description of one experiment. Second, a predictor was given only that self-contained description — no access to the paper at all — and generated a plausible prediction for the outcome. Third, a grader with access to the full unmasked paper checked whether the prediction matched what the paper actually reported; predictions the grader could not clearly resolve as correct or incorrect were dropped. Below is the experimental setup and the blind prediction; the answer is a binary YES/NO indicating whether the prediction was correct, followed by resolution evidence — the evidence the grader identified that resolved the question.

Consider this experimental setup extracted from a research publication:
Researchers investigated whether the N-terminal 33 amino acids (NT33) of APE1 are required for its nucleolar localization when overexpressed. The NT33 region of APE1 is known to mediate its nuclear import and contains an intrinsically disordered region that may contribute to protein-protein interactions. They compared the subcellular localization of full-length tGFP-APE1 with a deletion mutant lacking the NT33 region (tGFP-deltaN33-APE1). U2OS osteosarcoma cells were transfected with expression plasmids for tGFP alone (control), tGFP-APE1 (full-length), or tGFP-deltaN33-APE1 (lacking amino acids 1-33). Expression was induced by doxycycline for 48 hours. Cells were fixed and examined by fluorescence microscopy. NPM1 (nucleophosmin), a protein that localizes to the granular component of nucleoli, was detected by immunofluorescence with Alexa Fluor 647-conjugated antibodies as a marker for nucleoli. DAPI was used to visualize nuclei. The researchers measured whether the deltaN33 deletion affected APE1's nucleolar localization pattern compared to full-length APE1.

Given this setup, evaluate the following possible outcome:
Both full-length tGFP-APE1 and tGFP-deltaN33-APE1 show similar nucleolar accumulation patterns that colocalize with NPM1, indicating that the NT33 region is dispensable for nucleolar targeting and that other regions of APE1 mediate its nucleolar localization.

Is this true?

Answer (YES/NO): NO